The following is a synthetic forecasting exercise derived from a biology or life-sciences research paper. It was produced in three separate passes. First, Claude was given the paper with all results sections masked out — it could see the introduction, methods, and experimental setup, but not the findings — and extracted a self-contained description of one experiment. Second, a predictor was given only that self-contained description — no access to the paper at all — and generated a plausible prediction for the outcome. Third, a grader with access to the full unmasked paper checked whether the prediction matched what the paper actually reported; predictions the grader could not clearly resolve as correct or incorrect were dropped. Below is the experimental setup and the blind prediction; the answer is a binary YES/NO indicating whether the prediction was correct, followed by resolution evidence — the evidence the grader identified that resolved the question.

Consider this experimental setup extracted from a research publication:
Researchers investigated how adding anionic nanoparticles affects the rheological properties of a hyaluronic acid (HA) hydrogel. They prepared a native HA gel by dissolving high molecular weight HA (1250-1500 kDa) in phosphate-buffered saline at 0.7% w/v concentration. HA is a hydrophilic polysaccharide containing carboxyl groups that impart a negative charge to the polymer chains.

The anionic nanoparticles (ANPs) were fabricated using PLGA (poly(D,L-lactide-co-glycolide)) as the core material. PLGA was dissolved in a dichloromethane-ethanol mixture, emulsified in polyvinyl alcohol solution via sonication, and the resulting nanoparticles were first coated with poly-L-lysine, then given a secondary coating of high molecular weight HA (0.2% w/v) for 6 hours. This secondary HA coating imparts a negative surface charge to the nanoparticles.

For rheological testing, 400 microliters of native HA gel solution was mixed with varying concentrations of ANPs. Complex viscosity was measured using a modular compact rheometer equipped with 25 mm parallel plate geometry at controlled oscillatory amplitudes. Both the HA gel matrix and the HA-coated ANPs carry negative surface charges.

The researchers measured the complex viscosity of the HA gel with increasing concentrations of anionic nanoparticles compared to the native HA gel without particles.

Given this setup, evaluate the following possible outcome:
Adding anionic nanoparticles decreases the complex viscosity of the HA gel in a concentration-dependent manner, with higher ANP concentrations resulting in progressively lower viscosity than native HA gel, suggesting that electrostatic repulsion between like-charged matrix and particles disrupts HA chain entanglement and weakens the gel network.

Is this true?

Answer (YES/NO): YES